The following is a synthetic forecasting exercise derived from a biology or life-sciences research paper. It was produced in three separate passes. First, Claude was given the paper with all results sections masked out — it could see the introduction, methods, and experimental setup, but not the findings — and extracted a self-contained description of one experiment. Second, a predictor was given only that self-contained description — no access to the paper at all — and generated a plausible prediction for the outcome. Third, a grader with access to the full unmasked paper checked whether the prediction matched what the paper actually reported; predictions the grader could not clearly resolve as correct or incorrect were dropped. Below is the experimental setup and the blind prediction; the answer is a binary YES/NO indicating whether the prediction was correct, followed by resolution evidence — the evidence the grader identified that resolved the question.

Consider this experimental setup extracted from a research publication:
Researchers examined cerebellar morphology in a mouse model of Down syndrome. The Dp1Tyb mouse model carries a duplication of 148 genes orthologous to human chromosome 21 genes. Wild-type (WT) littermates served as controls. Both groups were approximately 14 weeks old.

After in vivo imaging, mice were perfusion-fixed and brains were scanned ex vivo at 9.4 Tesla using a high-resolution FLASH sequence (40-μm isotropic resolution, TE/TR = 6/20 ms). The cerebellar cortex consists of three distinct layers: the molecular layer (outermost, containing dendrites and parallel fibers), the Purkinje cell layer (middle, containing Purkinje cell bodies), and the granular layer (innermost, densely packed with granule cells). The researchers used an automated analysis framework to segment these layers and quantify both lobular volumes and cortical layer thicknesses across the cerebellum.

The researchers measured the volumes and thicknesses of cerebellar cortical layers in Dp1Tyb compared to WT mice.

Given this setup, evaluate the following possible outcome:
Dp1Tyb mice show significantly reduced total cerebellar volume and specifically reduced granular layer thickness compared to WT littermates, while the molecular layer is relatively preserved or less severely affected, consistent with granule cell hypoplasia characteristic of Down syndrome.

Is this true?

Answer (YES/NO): NO